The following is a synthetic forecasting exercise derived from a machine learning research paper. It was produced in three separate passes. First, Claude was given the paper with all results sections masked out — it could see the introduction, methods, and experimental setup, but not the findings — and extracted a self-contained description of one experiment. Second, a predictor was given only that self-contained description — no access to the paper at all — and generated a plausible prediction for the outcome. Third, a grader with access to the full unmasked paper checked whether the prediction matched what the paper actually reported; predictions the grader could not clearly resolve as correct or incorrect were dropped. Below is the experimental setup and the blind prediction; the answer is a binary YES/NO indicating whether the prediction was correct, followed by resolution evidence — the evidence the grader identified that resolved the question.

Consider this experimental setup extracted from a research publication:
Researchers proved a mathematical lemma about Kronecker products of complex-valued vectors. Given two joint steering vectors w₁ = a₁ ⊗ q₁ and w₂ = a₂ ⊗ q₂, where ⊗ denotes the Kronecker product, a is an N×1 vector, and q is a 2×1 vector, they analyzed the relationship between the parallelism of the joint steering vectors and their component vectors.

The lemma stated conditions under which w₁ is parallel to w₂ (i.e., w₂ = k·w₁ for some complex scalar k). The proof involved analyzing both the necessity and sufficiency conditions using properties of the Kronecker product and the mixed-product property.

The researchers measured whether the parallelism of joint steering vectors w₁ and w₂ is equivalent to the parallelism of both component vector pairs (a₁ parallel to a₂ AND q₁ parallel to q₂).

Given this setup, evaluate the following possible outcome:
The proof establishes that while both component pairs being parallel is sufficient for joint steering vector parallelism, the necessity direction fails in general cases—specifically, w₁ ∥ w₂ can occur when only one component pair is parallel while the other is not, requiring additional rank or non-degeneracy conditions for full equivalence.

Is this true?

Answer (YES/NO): NO